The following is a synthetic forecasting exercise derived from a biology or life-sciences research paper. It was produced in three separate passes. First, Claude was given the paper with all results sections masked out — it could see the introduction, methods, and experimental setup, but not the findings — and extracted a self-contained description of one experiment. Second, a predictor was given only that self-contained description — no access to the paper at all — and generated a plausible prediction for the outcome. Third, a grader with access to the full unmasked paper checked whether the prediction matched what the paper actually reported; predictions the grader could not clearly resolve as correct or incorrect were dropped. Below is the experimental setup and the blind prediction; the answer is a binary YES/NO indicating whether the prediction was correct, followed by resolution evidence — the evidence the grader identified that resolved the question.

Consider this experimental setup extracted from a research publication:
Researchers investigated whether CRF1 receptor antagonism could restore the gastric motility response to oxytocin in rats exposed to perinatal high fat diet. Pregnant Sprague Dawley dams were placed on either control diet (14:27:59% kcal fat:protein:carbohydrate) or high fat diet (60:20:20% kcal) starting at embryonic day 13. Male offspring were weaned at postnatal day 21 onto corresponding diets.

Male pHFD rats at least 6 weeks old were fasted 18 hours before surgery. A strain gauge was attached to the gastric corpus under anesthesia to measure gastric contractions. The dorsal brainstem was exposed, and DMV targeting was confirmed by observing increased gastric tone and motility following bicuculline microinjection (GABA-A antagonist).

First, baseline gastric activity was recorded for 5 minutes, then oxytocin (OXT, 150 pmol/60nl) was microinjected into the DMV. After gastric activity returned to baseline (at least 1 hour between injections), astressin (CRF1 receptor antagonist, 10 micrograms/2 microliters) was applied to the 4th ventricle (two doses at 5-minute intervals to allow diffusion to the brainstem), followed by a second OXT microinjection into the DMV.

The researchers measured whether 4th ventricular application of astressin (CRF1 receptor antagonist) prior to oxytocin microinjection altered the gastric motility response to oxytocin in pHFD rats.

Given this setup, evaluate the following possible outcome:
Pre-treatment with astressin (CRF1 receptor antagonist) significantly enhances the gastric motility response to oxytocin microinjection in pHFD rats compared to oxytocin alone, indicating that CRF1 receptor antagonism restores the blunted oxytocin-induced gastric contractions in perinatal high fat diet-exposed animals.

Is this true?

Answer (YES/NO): NO